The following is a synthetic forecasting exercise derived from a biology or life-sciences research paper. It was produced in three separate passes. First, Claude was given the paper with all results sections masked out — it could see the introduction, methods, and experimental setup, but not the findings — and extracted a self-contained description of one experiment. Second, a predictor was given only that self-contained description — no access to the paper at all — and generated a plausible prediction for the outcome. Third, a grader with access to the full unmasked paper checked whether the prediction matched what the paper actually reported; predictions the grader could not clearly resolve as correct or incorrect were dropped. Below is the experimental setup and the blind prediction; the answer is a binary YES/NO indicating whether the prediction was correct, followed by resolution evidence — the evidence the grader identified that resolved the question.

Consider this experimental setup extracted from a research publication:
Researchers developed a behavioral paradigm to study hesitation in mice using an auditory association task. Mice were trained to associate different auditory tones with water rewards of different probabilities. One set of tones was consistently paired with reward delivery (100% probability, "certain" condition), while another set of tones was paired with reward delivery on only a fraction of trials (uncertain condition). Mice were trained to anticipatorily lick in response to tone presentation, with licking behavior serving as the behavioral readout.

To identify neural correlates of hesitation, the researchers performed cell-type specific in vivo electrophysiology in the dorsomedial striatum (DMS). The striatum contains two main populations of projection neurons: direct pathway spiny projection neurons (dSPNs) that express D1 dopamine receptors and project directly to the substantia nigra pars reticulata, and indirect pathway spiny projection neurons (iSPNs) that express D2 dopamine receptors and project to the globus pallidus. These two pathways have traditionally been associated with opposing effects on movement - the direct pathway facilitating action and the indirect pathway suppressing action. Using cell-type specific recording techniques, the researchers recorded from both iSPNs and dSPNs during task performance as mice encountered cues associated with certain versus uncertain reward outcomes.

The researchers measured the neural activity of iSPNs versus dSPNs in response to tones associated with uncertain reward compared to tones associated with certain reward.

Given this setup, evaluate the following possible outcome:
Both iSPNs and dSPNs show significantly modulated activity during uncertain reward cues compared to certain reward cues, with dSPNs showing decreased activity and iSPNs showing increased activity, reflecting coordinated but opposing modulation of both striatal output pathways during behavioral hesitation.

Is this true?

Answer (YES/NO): NO